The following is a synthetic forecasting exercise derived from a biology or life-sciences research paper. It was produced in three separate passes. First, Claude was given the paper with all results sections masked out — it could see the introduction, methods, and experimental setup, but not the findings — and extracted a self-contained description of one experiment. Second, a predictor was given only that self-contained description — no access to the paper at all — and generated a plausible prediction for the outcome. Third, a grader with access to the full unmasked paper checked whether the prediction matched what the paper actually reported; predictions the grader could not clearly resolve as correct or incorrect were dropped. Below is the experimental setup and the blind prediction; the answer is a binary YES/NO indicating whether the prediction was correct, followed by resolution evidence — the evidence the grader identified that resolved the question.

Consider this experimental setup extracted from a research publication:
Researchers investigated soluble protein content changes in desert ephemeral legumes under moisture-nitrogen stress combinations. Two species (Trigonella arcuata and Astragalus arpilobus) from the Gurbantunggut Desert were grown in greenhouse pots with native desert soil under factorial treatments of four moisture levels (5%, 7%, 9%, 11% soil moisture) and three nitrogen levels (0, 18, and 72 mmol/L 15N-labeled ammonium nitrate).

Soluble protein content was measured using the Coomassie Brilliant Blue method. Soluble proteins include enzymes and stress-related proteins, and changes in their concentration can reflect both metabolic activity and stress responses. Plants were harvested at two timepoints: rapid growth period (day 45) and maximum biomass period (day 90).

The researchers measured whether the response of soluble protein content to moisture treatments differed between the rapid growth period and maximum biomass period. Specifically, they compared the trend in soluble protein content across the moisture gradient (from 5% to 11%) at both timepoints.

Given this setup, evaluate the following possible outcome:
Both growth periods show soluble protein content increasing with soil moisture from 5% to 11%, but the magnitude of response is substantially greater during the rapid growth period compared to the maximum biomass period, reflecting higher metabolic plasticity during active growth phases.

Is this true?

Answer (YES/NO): NO